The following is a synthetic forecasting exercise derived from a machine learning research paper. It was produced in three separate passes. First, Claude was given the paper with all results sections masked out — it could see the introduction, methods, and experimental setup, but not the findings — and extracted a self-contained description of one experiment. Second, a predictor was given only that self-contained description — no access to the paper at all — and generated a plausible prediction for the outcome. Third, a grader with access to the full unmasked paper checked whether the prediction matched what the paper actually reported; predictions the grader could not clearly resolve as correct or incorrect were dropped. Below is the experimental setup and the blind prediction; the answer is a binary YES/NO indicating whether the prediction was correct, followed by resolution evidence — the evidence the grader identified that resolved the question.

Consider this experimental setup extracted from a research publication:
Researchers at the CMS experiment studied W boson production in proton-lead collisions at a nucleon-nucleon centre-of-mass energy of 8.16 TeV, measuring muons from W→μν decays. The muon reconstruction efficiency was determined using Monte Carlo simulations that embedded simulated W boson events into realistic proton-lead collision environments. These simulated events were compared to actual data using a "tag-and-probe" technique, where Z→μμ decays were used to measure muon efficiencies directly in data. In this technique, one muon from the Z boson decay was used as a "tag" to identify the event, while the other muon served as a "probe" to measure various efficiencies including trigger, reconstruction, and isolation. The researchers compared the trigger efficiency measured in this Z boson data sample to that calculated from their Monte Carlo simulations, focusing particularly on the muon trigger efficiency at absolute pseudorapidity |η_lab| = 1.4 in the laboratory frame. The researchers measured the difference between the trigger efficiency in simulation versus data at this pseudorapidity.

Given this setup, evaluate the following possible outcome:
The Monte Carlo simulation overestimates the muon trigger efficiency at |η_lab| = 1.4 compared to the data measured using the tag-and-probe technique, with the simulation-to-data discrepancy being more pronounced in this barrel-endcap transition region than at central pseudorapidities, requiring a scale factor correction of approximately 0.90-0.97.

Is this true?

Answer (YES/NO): NO